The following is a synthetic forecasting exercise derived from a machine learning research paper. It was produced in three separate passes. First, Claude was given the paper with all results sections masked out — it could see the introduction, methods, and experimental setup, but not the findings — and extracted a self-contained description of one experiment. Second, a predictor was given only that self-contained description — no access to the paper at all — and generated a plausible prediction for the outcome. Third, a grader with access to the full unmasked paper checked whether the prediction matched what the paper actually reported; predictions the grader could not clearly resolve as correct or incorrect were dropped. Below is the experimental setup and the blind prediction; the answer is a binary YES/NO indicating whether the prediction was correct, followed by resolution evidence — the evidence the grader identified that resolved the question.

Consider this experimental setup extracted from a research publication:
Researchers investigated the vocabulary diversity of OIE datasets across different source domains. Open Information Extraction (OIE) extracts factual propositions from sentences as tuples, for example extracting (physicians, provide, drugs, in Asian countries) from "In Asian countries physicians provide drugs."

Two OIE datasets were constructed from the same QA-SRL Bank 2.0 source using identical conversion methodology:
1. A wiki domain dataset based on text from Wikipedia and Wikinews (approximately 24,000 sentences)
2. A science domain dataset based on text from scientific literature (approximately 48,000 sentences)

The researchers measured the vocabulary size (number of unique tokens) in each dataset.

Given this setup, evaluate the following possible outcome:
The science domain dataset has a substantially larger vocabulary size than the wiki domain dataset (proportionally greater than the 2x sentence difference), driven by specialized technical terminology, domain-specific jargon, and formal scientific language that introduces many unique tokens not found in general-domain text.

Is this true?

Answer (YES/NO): NO